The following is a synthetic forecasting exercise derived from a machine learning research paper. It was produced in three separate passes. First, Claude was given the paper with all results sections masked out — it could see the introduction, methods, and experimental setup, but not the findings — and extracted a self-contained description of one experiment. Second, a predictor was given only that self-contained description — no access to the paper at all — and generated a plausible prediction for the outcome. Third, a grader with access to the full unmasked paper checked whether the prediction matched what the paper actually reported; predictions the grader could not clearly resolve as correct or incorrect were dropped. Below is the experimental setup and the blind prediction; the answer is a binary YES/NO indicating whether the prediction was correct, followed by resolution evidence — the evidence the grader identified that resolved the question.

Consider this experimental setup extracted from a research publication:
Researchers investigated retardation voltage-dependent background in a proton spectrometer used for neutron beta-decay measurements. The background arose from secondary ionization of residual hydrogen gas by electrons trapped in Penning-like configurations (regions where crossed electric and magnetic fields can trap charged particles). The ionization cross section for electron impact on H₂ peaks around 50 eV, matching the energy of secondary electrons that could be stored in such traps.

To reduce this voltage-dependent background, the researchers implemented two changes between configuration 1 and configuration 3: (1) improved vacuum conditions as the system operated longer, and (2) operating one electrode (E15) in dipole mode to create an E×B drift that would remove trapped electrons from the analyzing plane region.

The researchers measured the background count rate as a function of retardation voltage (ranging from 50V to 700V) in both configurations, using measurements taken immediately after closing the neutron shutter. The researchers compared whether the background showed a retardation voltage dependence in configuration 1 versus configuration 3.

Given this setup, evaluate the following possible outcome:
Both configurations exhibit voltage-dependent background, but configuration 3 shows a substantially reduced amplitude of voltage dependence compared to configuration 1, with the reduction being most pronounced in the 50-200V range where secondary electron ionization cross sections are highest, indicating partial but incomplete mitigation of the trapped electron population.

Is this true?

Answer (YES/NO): NO